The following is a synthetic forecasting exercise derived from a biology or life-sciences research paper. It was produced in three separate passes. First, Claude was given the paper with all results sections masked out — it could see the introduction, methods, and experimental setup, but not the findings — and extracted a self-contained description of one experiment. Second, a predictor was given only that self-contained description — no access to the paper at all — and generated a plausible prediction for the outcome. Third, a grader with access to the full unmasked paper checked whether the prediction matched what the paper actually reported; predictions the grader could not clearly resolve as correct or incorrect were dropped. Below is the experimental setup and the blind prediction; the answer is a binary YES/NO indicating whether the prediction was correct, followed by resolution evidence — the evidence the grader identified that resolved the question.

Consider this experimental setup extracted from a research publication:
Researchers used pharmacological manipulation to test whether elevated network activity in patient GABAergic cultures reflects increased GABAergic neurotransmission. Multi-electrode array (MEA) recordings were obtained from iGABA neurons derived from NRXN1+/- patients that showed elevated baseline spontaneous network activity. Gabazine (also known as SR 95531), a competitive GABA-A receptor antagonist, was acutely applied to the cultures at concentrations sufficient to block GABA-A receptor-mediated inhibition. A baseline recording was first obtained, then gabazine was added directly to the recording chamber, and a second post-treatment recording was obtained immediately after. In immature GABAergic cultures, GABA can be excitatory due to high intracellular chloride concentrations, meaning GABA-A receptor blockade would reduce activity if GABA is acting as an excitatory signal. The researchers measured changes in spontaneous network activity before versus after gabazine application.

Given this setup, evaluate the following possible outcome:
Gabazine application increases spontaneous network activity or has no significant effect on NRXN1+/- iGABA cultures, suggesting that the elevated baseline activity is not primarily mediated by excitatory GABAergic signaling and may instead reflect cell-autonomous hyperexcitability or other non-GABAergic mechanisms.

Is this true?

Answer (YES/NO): NO